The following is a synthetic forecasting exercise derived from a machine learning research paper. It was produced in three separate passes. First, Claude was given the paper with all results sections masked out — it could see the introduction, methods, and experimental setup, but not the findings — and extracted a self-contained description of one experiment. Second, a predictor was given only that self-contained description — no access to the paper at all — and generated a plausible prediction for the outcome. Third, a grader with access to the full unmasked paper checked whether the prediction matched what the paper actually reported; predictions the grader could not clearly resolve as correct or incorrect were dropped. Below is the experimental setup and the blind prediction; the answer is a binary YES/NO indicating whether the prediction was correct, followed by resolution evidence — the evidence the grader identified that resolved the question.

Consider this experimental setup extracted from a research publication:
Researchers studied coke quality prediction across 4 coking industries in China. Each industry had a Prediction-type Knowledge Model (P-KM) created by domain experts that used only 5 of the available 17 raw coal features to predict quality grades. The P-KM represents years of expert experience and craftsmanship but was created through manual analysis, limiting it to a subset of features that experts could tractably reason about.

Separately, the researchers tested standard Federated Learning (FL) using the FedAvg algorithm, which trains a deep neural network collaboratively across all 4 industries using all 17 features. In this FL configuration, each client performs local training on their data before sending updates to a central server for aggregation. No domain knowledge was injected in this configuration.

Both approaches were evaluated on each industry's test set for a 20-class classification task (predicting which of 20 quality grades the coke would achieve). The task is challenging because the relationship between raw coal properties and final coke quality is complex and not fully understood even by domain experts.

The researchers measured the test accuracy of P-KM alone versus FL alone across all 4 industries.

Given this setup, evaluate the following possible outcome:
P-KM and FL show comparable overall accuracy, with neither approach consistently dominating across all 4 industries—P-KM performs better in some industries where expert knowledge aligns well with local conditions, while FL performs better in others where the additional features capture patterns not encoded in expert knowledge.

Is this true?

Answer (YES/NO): NO